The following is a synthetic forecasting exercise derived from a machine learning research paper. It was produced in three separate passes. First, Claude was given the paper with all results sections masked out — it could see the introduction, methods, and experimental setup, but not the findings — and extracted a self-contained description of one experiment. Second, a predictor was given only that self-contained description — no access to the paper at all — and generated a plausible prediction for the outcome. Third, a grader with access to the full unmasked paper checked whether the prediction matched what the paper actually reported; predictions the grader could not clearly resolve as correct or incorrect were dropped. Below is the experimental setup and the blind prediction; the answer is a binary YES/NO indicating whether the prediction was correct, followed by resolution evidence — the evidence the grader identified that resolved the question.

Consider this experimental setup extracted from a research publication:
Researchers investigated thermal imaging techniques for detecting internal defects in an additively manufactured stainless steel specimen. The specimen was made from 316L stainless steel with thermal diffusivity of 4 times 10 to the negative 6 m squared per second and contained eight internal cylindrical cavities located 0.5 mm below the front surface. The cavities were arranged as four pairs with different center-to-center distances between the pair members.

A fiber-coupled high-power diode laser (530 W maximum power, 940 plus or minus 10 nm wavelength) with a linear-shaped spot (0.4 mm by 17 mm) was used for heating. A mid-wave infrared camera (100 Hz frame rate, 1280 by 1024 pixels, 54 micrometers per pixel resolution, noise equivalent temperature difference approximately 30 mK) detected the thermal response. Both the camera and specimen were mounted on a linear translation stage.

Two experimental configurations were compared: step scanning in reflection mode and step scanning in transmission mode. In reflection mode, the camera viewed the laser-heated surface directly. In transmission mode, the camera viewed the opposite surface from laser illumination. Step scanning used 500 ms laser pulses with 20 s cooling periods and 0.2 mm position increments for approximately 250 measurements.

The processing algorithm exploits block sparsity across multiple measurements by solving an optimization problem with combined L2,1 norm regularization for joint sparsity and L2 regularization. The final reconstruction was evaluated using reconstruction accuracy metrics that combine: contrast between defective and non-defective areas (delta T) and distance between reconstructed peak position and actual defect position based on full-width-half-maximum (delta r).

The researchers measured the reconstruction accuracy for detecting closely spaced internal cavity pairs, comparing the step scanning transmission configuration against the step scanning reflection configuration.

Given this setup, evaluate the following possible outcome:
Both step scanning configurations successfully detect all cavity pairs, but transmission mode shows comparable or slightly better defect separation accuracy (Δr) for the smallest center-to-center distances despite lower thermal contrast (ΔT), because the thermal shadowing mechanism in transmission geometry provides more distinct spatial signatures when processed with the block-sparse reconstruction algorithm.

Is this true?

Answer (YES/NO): NO